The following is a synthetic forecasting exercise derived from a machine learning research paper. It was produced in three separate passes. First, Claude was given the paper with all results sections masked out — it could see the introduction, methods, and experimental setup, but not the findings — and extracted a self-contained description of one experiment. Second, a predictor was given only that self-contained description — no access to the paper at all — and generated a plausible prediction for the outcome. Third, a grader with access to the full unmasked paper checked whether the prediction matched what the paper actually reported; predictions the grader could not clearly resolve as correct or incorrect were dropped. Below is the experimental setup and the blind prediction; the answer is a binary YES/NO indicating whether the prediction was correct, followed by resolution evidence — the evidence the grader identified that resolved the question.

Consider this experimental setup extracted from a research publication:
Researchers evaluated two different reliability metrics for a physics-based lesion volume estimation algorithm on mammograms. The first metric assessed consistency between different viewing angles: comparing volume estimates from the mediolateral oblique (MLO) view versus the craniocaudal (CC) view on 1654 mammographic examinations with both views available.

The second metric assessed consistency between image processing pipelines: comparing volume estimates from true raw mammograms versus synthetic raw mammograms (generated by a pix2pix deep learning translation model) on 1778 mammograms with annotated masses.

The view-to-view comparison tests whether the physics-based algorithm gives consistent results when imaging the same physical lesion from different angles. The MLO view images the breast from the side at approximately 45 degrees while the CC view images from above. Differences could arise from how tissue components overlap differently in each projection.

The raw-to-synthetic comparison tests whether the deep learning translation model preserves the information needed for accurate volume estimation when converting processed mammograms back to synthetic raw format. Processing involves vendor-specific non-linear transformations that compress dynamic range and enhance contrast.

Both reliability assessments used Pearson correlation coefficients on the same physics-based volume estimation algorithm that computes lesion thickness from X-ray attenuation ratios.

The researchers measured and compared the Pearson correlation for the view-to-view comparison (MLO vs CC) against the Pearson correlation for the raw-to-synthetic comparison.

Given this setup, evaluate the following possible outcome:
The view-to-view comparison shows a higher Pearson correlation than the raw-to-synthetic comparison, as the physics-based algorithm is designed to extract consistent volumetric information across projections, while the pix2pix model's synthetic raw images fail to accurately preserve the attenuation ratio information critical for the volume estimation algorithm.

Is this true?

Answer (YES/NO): NO